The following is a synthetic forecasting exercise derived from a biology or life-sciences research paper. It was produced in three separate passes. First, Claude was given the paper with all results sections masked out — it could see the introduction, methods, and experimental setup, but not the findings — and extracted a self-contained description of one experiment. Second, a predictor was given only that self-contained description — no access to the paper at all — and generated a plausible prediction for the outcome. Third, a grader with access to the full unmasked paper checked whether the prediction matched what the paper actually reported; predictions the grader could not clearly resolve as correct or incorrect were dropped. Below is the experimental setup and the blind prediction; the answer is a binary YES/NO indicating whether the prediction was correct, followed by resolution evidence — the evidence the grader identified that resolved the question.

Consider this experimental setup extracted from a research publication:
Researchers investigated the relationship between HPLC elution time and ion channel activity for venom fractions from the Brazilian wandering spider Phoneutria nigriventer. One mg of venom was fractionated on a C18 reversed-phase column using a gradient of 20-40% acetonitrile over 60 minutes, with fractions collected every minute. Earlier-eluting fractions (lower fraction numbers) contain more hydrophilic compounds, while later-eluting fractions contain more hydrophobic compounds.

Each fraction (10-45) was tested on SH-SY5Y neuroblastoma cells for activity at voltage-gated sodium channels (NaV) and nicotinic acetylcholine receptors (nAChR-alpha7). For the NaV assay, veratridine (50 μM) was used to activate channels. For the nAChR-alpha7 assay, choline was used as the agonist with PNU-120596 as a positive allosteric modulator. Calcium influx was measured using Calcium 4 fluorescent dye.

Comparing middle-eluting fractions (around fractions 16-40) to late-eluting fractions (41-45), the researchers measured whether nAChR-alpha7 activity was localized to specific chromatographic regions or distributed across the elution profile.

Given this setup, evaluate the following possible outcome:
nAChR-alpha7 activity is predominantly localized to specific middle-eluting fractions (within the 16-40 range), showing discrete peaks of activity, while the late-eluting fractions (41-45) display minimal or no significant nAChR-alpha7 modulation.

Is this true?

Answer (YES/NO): NO